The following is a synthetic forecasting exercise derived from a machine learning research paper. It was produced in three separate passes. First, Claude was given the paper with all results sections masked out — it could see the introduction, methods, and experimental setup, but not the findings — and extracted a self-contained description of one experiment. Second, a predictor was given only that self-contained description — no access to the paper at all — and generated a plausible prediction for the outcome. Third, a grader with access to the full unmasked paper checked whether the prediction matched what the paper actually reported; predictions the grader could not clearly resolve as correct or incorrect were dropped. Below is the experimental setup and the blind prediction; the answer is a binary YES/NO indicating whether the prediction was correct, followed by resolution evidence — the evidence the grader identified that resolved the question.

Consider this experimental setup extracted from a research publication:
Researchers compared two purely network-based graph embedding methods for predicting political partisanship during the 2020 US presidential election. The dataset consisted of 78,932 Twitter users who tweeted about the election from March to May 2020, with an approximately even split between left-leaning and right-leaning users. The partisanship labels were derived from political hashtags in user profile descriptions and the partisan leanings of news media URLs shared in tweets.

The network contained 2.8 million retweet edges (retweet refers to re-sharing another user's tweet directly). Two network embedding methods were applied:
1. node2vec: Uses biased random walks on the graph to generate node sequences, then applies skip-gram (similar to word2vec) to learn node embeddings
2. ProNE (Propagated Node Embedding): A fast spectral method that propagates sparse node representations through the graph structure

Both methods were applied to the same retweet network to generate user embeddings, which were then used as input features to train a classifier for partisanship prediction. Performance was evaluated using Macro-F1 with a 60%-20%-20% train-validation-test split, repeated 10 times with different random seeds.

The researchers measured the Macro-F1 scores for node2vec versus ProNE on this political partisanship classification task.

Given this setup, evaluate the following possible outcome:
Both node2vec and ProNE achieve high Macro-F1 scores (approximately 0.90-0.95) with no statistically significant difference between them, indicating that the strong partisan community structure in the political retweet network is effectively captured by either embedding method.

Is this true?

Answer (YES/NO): NO